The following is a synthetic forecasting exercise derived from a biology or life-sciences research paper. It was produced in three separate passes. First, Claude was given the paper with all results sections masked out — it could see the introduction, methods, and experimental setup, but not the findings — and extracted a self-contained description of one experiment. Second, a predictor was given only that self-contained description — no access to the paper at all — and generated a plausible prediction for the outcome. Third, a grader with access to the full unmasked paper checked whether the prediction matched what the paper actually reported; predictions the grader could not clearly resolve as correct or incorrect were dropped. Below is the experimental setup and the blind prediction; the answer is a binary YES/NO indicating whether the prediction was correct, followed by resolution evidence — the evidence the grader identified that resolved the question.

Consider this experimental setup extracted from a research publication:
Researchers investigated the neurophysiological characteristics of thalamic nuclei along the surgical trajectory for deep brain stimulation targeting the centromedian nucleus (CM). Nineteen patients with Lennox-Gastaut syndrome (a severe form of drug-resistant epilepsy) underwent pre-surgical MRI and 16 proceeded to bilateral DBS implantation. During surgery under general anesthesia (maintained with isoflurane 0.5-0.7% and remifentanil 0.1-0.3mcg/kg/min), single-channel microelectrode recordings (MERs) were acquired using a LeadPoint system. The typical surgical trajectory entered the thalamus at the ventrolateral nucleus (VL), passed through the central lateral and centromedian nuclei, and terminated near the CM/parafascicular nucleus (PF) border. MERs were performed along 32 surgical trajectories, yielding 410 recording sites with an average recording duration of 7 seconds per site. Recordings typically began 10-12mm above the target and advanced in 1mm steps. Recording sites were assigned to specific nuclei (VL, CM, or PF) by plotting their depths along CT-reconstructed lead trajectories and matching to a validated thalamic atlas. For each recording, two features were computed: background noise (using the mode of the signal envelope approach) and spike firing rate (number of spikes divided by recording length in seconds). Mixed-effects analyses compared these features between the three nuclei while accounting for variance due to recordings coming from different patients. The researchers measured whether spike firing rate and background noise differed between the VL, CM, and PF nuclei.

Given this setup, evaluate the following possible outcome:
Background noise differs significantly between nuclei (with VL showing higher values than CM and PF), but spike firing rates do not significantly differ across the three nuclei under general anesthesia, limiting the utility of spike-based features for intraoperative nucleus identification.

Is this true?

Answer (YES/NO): NO